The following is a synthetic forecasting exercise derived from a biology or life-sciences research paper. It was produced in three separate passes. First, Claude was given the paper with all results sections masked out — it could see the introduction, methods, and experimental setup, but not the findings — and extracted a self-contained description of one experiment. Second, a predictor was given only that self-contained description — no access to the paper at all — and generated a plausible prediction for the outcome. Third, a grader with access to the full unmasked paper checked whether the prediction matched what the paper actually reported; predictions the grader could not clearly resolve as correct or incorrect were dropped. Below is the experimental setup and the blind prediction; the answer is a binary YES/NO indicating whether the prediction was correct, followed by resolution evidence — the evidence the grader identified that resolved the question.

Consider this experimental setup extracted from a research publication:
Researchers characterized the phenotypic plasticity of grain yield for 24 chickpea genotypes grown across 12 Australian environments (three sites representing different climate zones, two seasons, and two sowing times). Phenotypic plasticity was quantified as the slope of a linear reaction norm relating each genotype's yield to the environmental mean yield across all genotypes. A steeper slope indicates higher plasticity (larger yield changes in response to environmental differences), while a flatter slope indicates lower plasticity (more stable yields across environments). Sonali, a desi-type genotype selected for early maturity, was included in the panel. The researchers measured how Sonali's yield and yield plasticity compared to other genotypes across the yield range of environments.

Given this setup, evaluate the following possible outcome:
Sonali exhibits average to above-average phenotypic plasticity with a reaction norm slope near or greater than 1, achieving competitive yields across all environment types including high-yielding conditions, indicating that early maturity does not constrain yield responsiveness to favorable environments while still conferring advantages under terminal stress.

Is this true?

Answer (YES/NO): NO